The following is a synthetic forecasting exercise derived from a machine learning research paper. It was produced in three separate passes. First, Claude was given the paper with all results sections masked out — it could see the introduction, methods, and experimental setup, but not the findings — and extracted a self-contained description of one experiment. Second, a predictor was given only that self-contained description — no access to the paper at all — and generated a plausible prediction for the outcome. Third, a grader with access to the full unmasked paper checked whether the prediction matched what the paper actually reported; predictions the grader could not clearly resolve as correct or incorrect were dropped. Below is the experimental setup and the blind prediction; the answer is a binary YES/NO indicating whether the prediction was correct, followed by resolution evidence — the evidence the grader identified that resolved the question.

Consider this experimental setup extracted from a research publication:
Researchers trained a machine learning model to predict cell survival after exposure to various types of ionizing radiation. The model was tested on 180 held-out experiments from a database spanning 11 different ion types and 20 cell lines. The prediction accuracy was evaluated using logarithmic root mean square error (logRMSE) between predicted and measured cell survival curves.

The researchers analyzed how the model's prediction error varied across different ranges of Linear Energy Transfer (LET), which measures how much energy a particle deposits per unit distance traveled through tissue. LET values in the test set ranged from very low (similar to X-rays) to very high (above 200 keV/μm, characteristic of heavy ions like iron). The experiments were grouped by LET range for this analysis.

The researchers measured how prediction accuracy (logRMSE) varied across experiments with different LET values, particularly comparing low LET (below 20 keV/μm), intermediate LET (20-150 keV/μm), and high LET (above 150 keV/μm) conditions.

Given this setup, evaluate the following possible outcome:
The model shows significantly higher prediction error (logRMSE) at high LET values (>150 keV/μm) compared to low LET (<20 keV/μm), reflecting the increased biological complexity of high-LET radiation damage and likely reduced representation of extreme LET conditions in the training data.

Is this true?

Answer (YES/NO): NO